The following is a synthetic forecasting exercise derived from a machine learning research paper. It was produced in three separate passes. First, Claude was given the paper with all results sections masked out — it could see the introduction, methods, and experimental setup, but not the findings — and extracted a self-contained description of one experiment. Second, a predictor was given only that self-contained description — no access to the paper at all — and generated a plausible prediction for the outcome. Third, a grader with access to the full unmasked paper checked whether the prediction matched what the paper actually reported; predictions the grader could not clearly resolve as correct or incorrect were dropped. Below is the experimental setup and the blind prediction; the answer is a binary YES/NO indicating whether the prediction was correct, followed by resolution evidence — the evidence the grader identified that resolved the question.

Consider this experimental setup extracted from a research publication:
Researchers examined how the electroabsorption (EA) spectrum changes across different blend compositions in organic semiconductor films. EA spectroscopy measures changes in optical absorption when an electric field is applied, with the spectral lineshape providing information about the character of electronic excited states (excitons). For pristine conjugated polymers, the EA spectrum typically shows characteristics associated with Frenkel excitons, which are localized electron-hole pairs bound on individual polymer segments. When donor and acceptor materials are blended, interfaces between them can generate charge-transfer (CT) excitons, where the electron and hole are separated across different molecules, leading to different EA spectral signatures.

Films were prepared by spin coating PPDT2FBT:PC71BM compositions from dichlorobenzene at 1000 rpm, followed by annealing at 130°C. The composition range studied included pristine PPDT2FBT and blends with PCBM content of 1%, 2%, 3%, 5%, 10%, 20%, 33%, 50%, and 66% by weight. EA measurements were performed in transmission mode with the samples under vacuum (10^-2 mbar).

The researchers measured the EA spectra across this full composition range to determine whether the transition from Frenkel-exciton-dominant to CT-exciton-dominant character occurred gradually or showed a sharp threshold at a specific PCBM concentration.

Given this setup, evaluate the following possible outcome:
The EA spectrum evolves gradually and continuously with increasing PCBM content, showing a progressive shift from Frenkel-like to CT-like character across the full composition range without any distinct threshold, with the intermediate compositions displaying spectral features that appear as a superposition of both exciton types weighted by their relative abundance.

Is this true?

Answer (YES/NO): NO